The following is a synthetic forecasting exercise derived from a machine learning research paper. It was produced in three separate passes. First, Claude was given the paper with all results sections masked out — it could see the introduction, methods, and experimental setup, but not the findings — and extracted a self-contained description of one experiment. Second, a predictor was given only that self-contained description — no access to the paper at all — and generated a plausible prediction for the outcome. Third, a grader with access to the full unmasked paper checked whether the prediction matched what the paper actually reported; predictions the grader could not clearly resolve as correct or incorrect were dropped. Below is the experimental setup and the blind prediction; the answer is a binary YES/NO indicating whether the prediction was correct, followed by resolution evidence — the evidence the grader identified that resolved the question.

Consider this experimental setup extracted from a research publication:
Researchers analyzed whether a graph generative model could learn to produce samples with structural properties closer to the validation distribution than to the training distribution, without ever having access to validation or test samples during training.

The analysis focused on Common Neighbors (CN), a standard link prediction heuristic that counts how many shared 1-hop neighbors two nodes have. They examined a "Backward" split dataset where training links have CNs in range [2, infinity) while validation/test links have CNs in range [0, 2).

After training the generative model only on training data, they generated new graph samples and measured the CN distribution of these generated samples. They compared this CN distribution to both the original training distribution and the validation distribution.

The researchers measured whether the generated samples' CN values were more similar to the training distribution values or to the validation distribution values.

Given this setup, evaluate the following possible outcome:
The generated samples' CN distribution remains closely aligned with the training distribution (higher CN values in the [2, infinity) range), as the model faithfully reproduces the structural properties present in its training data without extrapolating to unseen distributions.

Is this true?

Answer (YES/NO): NO